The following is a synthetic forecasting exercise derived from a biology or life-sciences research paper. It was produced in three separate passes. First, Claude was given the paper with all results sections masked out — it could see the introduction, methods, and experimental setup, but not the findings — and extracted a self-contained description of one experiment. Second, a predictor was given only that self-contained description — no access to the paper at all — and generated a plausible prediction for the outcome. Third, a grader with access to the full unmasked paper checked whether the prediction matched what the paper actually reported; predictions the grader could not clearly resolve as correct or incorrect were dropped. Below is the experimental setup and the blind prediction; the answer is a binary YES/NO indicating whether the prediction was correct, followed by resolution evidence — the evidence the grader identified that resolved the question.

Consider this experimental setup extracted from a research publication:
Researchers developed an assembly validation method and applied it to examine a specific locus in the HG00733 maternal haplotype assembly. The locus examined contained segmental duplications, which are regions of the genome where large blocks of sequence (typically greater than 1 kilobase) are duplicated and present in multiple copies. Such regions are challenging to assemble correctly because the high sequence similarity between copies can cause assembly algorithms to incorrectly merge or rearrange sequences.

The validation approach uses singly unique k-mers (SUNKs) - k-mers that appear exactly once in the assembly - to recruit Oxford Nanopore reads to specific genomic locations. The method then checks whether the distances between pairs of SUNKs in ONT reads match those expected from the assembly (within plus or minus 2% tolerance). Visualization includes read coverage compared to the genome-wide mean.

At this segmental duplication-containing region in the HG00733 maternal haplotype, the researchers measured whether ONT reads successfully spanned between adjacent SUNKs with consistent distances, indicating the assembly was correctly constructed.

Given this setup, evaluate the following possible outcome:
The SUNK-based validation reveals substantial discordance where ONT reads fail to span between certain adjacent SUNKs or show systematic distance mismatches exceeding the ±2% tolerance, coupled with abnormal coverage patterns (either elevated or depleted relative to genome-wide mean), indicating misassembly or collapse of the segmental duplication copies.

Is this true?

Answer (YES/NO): NO